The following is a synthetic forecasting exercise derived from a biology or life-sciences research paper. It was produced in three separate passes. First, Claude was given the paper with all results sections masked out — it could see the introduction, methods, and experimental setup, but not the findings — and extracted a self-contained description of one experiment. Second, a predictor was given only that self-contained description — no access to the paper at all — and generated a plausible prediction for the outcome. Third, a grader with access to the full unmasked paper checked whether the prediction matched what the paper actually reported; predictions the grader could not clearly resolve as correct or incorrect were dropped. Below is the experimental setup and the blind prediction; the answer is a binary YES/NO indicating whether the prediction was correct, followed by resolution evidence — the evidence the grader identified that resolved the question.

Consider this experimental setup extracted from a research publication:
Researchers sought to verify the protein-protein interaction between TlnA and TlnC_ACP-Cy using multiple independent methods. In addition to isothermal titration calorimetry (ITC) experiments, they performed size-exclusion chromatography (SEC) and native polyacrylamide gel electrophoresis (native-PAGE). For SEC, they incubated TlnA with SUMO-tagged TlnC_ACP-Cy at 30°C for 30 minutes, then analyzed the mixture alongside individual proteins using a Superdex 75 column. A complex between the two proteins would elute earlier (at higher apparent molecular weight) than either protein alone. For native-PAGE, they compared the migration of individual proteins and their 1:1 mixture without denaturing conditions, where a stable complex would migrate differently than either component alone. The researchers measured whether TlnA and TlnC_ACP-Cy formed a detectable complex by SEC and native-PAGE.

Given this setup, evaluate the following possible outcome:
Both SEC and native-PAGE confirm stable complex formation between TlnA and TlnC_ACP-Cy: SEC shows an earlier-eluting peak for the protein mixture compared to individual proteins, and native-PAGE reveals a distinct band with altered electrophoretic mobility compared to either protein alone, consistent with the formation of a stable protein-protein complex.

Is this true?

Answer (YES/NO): NO